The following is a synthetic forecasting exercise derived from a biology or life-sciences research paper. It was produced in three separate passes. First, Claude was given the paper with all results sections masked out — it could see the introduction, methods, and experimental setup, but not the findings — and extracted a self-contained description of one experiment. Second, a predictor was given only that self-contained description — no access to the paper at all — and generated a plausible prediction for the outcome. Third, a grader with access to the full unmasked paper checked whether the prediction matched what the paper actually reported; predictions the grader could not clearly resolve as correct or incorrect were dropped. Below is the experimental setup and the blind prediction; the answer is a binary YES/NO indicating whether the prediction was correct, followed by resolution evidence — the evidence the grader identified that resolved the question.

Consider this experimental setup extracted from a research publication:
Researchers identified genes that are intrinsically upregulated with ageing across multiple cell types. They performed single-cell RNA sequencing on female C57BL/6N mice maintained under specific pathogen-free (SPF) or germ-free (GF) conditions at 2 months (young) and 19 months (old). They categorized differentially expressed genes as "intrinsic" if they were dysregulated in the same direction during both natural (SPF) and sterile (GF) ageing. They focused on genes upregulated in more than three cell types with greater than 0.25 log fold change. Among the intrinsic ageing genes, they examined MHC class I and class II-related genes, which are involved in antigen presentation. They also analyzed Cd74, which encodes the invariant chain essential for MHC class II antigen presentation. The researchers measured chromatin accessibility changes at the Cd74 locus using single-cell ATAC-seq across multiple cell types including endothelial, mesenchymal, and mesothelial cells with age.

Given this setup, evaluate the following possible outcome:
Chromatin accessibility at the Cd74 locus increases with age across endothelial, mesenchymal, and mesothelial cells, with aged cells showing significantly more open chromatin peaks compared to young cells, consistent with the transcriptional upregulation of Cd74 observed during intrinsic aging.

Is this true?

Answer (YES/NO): YES